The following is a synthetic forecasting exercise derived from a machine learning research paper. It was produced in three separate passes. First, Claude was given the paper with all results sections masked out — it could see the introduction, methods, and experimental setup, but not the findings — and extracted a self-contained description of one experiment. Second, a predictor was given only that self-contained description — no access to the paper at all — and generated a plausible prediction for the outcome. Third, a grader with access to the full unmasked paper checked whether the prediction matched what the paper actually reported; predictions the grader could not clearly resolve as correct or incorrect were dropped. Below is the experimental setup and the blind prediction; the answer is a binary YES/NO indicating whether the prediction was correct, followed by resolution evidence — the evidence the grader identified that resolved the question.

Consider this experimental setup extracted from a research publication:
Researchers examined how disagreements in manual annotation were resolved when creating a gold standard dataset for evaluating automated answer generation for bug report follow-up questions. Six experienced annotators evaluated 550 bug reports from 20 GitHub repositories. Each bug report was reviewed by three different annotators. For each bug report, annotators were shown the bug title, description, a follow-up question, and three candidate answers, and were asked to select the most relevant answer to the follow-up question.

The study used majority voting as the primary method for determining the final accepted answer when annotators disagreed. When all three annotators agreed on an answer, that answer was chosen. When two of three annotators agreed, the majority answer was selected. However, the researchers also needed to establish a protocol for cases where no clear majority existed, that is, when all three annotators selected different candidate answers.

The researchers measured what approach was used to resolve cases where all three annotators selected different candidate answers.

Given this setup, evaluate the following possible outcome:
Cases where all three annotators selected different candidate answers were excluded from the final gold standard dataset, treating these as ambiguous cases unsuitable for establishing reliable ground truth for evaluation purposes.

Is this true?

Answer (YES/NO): NO